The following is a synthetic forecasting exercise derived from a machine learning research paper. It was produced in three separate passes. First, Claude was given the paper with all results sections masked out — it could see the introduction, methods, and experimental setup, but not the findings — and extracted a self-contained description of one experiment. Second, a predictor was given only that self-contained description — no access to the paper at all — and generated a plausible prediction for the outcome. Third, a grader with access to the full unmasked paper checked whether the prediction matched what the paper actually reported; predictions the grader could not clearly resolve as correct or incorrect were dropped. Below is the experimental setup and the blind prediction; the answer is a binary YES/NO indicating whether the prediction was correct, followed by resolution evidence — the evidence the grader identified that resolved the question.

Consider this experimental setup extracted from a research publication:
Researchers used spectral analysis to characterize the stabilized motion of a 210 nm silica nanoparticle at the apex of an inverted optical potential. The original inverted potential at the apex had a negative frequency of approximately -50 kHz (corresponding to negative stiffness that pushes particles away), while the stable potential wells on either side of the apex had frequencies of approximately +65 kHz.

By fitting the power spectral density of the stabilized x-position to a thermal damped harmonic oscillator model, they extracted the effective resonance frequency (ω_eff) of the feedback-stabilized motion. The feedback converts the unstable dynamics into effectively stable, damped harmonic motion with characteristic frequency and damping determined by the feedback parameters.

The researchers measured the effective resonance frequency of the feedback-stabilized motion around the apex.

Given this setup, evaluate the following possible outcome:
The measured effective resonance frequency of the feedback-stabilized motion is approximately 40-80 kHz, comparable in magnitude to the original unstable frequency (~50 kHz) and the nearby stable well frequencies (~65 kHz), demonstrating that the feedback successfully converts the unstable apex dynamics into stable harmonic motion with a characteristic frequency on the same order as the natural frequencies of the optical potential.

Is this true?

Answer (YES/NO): NO